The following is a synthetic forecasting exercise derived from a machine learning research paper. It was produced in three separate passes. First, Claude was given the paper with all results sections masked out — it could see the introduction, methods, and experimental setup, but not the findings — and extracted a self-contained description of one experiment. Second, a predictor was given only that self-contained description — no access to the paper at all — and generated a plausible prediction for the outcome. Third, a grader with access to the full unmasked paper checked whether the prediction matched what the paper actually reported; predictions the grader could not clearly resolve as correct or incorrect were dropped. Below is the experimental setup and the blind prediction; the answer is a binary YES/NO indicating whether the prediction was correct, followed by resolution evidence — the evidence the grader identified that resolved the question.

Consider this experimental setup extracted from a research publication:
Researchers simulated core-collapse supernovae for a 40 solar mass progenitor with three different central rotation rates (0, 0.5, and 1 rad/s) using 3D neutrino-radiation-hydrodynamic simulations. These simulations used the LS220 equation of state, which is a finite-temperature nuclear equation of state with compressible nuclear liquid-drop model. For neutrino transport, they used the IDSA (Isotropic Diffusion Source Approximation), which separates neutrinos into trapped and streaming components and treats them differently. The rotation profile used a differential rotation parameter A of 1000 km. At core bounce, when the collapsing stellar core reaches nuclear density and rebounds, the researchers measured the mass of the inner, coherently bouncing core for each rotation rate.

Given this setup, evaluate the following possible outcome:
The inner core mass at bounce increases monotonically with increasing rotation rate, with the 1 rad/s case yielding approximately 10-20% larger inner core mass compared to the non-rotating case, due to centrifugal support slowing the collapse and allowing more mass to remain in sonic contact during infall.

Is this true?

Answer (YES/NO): NO